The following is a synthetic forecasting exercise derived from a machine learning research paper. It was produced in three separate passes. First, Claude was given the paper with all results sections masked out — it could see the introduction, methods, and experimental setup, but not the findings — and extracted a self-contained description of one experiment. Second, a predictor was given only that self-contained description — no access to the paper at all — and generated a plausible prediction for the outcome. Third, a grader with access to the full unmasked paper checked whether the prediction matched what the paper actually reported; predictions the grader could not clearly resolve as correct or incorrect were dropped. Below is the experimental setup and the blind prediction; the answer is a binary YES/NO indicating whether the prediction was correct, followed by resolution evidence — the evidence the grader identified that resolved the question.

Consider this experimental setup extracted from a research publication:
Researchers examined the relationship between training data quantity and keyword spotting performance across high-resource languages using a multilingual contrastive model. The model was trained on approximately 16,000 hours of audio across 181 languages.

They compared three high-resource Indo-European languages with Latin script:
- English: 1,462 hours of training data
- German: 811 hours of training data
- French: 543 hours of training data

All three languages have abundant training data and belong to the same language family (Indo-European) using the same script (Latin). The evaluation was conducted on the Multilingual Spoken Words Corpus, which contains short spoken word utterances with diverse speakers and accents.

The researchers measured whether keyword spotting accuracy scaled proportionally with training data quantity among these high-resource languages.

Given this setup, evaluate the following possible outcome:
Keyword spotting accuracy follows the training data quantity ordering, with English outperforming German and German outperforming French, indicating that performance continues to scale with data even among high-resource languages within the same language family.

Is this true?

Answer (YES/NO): NO